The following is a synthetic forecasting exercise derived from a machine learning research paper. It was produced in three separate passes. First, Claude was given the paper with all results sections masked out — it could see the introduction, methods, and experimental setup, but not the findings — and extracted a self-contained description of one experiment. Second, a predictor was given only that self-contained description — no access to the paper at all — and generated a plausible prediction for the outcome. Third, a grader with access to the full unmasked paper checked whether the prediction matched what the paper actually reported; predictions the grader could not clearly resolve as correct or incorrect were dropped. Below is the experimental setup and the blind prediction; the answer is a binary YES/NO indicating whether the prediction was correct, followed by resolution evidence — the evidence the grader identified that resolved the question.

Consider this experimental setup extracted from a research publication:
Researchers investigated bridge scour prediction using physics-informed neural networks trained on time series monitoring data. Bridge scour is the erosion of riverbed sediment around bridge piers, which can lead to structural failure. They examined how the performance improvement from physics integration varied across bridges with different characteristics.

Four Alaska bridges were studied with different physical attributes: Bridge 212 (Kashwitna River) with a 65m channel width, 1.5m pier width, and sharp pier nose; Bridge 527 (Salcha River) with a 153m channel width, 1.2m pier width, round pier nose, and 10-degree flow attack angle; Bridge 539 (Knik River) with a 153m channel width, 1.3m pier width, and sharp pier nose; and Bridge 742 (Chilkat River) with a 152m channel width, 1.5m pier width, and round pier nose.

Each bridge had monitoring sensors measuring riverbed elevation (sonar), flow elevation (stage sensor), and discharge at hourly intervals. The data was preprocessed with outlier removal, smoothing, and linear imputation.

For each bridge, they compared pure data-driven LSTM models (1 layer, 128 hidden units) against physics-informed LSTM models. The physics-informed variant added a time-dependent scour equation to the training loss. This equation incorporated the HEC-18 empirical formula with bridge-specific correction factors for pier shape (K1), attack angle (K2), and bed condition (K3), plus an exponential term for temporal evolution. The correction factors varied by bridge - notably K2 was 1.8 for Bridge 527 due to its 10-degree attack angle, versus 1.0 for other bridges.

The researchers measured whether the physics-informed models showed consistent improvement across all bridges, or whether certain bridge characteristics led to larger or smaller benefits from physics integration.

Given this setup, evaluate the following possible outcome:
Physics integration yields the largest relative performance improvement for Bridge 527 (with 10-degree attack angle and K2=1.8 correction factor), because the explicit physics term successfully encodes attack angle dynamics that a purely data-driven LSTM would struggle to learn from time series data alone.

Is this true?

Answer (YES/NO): NO